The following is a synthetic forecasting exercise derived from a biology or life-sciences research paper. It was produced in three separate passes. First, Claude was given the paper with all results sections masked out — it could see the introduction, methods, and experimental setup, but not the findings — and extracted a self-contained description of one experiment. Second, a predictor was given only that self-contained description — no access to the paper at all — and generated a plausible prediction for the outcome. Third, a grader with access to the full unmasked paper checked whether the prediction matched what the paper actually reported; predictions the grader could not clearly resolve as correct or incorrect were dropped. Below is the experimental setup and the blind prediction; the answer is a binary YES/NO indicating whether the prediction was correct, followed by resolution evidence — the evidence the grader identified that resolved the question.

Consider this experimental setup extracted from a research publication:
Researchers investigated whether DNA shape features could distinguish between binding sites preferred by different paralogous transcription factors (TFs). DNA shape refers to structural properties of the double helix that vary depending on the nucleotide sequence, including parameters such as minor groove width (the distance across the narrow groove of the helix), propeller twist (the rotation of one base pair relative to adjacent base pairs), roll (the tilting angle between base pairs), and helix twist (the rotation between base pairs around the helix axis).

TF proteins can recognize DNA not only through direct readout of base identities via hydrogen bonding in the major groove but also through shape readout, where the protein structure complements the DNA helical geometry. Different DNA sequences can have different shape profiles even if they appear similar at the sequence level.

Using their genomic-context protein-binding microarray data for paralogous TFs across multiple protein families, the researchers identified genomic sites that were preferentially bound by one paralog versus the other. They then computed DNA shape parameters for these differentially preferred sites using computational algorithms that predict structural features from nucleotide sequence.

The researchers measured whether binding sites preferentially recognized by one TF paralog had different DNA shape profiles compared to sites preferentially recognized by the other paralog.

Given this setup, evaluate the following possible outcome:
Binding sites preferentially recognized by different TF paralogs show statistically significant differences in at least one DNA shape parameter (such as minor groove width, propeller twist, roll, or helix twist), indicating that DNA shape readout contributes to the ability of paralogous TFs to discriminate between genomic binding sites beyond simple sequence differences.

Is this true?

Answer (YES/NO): YES